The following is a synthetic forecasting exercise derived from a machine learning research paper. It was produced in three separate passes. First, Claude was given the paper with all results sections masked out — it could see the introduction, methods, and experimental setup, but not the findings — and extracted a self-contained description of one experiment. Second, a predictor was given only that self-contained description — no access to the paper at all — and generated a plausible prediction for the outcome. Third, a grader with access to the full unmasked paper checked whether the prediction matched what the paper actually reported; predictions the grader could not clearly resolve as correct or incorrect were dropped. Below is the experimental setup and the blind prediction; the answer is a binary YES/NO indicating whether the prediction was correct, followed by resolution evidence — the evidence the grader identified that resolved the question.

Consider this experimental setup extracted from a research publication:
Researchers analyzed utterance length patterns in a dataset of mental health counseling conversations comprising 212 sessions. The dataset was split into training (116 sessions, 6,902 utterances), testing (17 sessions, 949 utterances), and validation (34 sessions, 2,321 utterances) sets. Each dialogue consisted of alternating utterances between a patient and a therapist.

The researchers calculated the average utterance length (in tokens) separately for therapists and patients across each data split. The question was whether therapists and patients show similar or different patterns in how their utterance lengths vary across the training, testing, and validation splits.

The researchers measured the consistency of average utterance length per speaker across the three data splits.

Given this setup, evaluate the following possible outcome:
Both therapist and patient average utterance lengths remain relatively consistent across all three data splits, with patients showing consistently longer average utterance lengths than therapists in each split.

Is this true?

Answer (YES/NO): NO